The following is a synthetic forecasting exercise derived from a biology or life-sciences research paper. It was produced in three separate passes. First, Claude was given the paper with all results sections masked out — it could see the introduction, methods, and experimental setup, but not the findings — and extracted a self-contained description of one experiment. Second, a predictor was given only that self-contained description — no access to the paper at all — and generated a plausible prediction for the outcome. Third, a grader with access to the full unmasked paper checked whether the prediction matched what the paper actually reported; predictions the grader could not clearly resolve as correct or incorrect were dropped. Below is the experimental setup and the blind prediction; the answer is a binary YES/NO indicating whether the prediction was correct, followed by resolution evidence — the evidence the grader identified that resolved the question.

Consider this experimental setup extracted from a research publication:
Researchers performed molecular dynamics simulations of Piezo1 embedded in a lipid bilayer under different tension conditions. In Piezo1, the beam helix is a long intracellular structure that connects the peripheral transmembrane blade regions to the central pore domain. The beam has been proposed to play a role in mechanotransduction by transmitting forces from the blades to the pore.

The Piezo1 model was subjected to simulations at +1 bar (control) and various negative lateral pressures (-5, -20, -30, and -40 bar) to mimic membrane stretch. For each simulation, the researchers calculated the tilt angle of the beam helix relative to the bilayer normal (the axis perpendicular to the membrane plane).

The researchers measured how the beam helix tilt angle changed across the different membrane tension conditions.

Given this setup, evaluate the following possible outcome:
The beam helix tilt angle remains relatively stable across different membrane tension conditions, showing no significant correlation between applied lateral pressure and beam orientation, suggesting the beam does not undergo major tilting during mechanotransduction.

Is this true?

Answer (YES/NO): NO